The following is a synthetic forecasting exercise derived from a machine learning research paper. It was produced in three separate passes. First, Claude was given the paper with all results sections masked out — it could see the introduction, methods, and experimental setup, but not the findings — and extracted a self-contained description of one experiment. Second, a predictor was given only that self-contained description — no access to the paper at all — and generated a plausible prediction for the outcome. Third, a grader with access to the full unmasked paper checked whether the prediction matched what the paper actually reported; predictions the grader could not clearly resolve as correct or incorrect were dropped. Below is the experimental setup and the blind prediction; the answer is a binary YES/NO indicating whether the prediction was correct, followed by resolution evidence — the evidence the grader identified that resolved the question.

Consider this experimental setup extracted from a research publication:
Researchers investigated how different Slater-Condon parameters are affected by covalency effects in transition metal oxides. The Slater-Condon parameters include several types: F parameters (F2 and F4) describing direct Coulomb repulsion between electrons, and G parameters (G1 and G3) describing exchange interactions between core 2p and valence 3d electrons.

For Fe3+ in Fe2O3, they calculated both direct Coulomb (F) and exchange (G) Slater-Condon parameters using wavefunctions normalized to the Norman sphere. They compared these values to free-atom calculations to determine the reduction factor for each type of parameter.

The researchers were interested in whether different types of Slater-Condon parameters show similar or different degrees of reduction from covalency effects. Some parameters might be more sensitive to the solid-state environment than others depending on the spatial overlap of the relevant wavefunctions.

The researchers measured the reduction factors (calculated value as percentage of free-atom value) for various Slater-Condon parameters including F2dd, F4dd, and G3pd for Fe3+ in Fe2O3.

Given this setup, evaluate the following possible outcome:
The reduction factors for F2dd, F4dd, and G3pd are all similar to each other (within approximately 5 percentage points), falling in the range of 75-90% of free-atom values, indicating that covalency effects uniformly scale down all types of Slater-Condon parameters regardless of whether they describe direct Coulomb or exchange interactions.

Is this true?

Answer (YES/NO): NO